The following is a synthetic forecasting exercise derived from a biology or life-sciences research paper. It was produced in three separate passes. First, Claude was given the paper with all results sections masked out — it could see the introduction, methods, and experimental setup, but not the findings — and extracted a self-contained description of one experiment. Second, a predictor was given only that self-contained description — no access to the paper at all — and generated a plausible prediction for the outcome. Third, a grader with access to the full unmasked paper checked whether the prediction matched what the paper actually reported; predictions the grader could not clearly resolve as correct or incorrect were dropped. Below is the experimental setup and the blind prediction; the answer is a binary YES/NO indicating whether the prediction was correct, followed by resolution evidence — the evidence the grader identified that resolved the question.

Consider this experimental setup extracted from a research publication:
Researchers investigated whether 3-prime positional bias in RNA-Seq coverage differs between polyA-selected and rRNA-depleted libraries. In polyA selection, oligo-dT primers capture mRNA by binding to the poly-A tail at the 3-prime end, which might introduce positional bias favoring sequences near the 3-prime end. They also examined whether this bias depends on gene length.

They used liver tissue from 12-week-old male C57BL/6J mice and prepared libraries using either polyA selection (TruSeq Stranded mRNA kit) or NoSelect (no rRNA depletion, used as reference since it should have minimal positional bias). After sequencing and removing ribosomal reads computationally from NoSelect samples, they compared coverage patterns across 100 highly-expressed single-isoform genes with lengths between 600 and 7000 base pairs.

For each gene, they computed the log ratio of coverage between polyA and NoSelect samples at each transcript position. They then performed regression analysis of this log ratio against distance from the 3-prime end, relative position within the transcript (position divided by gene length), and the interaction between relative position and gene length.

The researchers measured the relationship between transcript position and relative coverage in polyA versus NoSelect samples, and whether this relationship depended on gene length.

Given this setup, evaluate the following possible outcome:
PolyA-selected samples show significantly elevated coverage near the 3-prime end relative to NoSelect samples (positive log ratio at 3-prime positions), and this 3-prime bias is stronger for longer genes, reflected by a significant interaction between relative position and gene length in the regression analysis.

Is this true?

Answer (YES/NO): YES